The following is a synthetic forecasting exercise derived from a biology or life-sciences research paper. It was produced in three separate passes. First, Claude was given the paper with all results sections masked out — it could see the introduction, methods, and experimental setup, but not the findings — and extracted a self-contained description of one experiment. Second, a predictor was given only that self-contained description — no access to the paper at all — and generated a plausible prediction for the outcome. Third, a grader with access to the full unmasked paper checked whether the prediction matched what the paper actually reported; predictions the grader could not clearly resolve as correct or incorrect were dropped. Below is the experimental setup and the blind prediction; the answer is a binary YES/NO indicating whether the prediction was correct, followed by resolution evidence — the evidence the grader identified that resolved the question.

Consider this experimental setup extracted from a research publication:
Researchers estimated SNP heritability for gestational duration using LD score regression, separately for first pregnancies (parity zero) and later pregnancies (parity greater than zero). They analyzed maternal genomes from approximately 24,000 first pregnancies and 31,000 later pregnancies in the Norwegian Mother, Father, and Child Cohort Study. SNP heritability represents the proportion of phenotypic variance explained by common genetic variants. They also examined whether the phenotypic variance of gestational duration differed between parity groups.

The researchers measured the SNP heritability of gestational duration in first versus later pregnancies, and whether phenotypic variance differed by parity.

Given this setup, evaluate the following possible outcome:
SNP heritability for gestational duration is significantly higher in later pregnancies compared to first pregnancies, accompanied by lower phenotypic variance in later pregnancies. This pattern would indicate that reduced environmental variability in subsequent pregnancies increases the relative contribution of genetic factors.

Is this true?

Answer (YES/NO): NO